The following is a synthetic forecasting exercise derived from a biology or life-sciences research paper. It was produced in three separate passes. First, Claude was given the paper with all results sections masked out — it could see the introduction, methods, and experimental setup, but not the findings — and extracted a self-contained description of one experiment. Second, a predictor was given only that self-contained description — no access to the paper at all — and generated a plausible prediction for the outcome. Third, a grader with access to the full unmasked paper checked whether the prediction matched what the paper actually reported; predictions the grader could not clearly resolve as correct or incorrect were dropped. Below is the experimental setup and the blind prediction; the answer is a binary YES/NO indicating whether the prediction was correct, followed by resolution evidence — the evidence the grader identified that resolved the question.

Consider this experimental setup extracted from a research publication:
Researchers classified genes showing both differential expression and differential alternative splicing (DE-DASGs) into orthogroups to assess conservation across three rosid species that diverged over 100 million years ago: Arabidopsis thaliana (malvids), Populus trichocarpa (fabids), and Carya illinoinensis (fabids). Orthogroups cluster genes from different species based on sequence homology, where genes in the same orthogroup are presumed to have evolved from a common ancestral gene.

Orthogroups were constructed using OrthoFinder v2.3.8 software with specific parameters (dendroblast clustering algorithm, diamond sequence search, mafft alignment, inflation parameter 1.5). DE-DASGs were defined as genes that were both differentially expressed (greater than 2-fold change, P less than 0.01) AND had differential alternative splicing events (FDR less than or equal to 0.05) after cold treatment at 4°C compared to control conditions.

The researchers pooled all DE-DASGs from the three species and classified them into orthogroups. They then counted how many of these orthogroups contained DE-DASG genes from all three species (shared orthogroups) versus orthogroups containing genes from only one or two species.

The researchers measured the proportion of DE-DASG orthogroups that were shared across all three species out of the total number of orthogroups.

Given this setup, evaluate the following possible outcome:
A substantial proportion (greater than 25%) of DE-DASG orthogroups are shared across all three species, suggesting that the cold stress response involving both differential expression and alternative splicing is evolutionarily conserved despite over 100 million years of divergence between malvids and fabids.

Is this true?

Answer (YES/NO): NO